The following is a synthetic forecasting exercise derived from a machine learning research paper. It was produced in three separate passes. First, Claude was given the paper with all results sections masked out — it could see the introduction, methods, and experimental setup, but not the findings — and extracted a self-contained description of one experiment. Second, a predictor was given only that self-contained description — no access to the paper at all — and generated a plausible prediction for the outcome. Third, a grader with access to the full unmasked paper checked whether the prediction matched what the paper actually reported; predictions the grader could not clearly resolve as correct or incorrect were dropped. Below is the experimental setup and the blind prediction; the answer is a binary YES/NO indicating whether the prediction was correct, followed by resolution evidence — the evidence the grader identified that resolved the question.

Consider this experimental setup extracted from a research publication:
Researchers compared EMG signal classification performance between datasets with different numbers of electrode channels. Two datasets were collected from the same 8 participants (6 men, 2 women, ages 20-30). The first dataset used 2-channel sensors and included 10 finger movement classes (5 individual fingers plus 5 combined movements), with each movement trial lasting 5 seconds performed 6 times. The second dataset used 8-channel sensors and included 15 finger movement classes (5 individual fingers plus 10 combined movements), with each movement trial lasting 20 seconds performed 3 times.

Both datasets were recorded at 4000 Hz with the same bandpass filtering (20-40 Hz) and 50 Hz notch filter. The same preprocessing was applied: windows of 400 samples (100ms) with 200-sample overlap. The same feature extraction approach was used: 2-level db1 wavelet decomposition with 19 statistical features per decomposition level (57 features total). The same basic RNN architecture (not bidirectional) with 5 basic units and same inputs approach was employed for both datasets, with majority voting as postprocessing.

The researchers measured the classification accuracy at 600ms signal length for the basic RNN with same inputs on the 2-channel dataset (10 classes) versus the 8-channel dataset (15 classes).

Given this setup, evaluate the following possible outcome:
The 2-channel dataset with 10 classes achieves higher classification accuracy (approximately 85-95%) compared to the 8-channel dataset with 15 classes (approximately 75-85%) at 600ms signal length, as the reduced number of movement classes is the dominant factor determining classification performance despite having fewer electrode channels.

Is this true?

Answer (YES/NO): NO